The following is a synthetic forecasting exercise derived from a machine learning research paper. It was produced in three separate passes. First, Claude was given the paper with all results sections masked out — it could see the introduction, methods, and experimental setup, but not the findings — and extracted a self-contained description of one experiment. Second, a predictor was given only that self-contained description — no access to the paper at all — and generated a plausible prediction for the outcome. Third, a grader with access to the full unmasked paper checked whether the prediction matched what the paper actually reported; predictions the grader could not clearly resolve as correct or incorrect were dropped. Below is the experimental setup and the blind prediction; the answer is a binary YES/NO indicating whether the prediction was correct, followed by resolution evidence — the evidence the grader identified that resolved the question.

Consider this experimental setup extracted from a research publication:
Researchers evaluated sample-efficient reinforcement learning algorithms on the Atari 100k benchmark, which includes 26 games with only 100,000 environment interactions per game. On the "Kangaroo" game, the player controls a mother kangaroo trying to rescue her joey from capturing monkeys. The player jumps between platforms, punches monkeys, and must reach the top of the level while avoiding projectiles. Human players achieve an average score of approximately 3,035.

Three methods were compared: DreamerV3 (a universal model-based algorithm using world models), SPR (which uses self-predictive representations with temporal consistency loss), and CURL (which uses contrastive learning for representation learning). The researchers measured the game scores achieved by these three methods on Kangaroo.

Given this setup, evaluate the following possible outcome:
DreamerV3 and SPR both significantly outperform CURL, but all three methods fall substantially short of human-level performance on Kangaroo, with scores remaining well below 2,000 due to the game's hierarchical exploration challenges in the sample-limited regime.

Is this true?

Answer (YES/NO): NO